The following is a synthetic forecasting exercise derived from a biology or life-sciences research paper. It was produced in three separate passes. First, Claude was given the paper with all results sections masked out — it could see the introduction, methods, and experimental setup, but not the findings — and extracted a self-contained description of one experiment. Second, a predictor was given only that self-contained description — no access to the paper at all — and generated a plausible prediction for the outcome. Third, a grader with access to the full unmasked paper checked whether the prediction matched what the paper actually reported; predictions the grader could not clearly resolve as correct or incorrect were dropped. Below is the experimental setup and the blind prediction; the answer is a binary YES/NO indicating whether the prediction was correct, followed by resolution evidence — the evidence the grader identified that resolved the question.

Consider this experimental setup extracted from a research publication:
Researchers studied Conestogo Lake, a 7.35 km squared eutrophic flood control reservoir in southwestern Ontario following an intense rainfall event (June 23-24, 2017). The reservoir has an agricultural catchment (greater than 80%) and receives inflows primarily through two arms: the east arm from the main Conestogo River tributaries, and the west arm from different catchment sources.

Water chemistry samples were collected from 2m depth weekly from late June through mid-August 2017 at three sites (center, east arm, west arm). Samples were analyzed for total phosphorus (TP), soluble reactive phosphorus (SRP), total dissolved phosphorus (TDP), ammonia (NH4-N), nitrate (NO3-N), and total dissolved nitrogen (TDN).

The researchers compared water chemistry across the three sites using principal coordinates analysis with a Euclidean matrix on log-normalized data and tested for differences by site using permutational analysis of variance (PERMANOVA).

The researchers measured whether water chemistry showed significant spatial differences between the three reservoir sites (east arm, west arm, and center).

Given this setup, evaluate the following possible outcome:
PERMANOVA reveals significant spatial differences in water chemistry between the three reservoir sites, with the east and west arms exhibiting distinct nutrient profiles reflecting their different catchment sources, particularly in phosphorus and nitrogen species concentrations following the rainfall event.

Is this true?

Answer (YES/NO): NO